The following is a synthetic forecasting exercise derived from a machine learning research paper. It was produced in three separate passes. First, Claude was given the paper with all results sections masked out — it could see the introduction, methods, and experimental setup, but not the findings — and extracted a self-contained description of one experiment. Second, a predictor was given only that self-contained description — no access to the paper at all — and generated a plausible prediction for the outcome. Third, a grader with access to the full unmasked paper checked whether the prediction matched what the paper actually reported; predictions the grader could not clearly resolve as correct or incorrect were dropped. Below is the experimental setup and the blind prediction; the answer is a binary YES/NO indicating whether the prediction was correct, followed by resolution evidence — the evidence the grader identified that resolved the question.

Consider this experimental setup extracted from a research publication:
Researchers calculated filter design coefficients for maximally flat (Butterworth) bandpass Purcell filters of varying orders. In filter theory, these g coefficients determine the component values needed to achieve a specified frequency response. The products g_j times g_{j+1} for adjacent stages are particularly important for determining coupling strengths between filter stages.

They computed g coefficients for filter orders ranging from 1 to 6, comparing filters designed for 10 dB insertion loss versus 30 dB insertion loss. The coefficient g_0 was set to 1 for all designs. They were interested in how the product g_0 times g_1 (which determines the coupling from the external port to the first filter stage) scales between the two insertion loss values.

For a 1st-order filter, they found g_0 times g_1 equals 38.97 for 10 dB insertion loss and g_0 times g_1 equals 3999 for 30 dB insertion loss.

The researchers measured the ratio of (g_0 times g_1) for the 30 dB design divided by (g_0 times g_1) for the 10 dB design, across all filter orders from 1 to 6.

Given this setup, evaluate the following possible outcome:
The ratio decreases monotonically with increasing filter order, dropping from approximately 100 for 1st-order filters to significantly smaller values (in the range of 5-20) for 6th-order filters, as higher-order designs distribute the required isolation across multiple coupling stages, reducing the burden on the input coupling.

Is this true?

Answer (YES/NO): NO